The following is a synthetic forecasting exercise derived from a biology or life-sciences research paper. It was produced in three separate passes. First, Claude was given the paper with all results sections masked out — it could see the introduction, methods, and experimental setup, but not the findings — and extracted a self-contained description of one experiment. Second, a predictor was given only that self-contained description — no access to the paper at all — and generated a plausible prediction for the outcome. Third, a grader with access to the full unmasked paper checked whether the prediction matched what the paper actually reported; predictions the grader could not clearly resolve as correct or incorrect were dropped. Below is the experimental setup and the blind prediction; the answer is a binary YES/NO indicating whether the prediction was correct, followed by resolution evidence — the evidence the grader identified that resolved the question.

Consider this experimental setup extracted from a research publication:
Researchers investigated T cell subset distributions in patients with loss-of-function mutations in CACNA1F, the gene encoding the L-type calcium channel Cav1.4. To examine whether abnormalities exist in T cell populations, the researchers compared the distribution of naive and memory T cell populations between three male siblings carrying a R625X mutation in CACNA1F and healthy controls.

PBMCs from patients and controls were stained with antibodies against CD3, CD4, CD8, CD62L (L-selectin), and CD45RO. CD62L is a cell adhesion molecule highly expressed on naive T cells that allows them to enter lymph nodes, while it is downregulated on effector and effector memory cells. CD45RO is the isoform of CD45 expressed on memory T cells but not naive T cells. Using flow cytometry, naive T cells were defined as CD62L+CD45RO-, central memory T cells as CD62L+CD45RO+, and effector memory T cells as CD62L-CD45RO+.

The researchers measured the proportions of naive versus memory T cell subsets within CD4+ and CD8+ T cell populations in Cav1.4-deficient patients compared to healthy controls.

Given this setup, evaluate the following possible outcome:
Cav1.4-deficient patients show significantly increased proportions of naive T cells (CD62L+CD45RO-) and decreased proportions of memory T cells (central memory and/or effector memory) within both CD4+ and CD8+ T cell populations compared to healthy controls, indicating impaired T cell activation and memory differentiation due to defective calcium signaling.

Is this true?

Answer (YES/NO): NO